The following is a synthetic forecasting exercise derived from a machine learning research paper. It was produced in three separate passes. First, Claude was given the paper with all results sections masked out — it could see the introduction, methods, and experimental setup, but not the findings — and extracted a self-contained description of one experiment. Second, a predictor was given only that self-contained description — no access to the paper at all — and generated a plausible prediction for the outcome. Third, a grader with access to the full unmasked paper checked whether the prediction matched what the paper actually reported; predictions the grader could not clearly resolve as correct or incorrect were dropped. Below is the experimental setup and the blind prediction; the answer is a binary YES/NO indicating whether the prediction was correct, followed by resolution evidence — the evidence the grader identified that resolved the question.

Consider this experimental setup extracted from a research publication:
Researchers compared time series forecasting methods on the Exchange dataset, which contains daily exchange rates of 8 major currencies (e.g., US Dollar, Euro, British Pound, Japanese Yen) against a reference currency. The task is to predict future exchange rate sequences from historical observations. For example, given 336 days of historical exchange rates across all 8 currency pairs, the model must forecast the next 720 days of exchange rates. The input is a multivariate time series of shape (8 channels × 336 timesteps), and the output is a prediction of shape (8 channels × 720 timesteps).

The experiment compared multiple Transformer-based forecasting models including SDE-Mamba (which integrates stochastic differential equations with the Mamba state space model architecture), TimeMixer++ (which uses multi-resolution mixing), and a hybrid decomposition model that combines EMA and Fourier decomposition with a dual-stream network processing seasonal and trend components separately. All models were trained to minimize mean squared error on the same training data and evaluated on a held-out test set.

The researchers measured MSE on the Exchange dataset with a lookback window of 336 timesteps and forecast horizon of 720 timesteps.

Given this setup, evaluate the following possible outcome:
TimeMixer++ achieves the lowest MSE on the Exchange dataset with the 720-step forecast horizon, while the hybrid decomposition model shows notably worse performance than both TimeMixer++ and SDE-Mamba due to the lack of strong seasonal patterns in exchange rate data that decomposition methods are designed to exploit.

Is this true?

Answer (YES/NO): NO